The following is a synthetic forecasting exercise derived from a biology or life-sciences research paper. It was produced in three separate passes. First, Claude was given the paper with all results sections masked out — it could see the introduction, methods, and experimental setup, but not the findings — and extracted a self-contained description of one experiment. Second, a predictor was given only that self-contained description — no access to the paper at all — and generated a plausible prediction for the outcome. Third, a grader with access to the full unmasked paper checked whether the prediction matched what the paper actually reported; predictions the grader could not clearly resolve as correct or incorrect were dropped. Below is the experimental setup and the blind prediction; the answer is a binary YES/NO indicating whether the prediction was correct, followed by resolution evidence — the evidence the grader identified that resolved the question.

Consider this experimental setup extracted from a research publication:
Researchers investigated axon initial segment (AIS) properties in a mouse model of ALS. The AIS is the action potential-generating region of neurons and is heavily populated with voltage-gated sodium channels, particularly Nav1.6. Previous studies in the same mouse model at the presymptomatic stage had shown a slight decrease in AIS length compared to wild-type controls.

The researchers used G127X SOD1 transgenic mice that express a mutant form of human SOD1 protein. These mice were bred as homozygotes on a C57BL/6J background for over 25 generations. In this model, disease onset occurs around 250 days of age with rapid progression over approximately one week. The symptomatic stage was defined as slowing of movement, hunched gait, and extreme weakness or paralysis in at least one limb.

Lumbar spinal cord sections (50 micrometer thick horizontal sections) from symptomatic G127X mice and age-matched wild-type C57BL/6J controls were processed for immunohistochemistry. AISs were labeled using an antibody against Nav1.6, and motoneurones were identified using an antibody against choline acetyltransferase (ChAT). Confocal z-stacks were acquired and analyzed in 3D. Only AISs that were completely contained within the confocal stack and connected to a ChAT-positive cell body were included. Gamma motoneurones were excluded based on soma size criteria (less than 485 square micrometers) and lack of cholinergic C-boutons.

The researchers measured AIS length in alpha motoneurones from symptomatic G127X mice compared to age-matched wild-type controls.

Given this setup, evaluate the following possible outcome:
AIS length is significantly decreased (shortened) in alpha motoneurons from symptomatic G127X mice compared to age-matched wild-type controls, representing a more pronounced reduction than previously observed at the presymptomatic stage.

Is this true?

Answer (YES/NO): NO